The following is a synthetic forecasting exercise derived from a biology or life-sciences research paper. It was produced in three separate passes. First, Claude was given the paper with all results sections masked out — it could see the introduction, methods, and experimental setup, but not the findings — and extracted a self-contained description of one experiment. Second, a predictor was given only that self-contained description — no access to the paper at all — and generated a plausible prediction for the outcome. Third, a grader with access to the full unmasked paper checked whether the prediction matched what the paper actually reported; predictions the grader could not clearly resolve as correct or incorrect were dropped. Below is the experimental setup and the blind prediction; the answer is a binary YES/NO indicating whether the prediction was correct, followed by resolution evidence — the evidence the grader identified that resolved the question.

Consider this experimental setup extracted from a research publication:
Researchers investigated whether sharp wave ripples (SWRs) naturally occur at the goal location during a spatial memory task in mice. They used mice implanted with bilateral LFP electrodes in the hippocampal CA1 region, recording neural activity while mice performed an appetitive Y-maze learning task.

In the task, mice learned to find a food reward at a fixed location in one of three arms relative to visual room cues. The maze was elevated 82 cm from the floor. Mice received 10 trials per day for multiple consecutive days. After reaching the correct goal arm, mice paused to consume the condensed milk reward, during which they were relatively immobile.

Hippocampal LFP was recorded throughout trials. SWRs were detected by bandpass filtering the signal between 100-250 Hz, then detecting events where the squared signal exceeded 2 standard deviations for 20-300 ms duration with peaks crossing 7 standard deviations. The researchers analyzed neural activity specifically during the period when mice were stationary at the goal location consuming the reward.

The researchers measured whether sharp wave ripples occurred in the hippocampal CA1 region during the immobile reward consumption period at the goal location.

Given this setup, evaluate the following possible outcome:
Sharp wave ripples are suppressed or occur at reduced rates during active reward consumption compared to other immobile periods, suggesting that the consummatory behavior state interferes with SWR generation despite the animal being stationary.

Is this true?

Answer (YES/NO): NO